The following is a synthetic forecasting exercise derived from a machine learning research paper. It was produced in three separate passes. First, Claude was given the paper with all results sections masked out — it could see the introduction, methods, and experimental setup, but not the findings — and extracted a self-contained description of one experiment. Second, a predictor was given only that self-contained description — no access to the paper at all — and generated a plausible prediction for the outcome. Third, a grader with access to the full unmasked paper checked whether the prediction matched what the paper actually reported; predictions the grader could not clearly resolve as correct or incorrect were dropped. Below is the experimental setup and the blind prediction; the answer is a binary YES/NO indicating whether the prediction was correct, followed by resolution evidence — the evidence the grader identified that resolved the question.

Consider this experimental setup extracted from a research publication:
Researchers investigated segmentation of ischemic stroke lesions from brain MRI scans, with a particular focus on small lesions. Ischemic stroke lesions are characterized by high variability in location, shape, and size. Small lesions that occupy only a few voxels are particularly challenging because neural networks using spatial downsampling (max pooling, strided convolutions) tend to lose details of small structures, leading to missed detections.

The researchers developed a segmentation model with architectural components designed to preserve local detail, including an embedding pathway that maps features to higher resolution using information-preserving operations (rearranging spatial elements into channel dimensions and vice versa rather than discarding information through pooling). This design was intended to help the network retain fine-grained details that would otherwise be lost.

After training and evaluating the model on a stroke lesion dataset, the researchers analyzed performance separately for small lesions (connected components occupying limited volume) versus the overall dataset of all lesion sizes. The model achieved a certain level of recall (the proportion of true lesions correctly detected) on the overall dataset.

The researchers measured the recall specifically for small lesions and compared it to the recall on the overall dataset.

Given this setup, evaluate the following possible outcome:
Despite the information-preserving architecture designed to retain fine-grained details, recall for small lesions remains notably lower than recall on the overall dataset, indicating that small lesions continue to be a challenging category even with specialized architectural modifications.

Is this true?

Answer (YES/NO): YES